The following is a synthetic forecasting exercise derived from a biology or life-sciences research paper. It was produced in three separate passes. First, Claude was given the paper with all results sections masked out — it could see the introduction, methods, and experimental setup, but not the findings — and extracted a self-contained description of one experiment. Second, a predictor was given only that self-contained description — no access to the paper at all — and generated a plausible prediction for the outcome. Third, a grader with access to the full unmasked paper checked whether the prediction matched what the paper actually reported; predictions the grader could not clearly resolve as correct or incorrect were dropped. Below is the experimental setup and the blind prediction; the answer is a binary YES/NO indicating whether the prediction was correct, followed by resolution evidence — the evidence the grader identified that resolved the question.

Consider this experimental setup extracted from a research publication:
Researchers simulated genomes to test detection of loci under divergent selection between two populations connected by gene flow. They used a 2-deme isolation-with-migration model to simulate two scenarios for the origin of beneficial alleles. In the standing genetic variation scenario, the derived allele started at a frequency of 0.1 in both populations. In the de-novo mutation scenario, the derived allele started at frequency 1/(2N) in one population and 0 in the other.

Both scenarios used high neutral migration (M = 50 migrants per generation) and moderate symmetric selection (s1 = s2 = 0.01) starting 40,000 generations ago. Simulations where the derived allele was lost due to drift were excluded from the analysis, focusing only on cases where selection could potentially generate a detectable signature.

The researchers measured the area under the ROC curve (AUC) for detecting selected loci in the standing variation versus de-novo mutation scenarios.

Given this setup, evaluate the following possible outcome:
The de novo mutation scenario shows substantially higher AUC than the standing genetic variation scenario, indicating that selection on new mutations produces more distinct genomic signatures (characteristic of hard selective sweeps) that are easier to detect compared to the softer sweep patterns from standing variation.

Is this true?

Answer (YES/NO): NO